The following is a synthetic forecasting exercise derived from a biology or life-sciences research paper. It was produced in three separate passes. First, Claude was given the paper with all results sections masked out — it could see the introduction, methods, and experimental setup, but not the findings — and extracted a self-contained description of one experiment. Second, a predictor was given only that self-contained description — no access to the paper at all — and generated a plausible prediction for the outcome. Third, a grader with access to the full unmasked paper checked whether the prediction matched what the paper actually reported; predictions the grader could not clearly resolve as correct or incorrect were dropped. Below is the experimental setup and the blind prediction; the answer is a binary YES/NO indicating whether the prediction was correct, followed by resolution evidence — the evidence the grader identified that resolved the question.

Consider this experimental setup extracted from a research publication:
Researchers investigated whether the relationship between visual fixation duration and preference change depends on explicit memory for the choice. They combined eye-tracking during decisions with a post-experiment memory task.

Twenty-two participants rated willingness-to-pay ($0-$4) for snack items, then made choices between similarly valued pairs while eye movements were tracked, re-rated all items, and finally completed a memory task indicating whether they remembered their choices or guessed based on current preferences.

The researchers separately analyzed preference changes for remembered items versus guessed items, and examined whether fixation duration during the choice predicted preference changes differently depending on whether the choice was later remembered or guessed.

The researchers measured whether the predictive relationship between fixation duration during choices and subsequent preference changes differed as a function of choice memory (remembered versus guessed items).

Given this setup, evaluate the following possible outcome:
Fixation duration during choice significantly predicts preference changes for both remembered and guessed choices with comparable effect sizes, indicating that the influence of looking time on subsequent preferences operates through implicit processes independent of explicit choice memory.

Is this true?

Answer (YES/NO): YES